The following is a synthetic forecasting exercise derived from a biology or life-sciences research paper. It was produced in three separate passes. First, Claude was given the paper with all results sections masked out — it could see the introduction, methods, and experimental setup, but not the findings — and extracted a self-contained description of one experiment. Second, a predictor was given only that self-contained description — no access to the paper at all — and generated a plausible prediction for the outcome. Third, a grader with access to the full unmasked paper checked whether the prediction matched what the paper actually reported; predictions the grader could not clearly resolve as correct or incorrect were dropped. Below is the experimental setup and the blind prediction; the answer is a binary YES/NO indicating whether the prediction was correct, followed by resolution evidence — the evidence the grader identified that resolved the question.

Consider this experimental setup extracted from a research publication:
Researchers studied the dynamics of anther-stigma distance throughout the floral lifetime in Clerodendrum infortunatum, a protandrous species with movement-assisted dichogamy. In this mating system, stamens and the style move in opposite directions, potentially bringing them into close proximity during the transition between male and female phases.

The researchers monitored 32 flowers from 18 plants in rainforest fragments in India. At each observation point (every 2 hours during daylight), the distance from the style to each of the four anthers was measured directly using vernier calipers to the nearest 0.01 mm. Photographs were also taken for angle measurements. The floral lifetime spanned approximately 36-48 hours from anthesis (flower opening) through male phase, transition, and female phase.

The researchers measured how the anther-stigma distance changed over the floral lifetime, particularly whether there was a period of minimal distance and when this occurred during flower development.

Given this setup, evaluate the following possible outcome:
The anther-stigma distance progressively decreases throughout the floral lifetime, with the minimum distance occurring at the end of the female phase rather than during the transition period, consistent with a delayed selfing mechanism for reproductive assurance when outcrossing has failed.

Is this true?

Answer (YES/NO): NO